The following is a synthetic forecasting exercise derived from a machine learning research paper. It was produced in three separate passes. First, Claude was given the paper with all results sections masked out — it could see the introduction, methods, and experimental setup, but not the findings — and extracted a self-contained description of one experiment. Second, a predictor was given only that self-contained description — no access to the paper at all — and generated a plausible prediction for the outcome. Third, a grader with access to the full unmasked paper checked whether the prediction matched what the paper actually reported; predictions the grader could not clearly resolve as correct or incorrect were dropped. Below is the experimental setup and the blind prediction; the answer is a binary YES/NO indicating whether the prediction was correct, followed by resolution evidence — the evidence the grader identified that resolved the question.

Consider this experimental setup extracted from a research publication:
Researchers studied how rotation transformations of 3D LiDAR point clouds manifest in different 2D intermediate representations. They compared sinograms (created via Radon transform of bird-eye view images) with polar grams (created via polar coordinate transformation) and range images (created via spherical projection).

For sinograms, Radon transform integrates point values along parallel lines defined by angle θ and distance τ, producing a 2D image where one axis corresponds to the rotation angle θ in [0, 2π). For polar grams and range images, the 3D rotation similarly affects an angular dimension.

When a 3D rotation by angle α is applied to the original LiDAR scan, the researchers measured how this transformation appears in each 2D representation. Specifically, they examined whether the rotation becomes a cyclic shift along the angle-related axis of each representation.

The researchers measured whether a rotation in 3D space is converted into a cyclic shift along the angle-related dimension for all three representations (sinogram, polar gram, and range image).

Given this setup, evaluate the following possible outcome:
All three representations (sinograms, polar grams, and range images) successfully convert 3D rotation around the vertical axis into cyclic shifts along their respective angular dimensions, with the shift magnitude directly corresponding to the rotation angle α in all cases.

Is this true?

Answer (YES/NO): YES